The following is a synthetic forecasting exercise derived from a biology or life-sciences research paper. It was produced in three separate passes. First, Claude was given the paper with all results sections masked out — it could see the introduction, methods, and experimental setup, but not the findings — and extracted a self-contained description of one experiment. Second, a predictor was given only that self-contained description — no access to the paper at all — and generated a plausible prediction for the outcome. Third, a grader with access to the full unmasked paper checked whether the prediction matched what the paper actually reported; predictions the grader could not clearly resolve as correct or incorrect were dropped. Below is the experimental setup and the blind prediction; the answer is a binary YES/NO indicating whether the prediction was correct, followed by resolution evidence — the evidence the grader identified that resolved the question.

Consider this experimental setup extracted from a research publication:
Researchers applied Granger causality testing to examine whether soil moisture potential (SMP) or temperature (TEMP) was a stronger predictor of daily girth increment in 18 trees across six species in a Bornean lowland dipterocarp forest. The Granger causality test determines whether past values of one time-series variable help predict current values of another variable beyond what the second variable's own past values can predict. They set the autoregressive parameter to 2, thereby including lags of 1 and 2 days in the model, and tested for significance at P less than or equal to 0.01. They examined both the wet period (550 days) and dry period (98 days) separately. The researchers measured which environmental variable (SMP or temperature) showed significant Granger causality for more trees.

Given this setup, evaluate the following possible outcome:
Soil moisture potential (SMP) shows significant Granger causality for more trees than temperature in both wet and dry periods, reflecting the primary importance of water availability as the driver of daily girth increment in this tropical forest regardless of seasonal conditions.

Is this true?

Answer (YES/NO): YES